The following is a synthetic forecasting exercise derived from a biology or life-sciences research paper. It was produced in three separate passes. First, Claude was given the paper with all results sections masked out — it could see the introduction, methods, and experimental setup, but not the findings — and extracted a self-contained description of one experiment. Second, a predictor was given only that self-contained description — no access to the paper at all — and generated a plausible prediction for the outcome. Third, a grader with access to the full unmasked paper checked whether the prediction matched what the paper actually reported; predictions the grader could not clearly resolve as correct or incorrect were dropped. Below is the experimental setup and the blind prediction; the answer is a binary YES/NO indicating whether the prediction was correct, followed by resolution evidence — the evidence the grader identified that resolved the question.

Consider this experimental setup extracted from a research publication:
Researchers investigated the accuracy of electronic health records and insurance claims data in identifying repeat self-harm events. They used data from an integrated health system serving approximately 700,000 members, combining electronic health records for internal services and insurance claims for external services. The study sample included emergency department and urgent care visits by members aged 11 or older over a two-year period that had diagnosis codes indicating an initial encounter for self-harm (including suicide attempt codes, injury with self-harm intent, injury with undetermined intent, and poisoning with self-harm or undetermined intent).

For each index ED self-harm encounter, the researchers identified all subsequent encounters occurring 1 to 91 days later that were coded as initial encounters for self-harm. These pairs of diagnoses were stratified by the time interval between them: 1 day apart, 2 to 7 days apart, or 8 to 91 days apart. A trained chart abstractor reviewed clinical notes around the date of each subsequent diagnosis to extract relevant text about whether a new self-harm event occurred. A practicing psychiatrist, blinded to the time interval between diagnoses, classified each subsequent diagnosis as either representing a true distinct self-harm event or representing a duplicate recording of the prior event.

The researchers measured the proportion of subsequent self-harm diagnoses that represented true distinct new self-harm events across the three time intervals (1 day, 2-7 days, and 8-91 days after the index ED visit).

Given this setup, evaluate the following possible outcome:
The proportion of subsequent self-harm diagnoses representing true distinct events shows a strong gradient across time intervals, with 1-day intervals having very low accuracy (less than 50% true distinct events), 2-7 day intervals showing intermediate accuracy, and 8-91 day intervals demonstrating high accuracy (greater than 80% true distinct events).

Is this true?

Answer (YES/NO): YES